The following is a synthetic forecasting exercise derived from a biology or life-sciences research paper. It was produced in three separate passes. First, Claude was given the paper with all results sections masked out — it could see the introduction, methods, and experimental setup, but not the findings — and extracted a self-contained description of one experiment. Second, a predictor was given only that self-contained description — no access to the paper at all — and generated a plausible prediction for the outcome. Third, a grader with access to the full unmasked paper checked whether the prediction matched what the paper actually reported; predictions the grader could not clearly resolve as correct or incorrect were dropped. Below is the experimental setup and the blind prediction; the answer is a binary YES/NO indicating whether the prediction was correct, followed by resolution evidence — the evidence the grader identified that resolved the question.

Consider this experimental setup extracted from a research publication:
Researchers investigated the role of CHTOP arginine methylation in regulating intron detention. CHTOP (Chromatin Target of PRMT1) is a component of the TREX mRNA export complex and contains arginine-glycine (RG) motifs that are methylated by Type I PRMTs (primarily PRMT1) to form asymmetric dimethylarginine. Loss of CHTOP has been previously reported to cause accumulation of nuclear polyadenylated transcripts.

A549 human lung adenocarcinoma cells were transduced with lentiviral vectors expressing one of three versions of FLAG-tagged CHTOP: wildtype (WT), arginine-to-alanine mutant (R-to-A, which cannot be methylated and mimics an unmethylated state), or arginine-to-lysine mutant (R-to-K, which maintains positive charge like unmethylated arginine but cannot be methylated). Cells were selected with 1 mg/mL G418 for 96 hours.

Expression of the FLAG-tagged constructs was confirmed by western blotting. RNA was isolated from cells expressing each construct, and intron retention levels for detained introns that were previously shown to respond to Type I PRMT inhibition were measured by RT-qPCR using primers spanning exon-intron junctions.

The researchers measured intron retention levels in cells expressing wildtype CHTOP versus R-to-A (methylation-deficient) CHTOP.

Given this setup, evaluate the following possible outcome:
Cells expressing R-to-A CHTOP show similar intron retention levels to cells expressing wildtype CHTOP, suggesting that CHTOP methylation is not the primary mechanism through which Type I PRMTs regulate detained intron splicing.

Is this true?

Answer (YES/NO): NO